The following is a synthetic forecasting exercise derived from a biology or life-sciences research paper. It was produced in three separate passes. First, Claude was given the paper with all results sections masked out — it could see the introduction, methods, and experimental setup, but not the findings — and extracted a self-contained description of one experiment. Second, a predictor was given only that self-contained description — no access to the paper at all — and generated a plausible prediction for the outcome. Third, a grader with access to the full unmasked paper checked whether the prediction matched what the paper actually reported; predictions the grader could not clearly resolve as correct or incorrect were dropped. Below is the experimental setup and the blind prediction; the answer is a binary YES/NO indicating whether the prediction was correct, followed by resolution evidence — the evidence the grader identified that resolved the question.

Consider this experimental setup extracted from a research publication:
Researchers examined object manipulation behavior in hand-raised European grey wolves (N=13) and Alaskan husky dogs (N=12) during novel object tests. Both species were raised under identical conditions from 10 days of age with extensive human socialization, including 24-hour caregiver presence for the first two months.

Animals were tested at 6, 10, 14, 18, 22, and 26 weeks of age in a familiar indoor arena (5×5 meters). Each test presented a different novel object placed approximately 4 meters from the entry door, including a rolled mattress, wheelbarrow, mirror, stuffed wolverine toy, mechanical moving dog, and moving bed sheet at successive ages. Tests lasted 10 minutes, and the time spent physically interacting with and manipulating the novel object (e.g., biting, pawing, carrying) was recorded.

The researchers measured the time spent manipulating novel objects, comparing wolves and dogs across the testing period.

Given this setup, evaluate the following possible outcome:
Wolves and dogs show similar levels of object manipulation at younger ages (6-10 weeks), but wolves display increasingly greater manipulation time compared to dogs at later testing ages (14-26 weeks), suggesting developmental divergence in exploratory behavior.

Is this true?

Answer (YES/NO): NO